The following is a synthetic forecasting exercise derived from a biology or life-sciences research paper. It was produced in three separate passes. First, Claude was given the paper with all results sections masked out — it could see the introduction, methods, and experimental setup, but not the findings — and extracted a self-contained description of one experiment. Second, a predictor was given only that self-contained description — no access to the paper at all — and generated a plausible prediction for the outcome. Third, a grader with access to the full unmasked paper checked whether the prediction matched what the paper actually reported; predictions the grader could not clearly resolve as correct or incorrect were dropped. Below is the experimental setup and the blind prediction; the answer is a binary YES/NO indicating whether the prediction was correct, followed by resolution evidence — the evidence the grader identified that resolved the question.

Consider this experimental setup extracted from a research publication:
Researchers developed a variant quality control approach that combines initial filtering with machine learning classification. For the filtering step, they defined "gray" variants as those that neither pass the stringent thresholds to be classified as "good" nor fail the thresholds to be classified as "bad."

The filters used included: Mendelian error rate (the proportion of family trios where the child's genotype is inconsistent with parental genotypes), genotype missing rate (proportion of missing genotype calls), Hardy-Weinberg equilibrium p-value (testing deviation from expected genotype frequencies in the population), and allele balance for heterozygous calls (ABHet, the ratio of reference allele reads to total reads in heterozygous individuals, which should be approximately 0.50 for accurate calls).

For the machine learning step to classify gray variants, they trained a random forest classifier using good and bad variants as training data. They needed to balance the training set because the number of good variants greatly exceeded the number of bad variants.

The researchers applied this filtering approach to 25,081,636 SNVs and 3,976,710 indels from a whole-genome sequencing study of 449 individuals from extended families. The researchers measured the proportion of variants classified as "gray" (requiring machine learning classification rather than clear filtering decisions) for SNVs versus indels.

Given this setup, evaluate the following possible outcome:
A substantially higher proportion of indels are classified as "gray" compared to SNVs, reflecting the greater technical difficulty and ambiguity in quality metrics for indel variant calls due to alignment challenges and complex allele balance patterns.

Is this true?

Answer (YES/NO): YES